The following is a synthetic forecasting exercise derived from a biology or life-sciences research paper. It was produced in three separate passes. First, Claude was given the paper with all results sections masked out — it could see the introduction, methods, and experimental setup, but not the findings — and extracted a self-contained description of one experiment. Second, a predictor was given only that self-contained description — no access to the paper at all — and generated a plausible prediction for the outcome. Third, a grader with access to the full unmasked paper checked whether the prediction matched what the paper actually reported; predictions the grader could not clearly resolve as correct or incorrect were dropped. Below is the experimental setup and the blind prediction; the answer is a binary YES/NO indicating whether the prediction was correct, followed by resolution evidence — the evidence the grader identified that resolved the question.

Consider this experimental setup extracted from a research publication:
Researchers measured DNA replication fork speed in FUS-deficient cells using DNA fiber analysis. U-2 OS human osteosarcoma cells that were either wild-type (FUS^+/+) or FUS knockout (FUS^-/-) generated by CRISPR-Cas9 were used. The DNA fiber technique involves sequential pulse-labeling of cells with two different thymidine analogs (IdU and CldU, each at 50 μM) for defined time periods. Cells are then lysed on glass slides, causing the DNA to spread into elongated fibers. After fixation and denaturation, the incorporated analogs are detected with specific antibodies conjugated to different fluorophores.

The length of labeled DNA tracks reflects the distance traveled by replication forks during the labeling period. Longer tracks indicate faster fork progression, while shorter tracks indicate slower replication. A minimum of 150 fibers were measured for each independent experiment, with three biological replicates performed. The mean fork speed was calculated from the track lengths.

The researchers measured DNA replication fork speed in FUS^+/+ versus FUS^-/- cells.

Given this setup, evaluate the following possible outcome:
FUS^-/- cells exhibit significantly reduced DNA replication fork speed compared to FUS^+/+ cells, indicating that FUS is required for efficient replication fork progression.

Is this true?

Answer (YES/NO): YES